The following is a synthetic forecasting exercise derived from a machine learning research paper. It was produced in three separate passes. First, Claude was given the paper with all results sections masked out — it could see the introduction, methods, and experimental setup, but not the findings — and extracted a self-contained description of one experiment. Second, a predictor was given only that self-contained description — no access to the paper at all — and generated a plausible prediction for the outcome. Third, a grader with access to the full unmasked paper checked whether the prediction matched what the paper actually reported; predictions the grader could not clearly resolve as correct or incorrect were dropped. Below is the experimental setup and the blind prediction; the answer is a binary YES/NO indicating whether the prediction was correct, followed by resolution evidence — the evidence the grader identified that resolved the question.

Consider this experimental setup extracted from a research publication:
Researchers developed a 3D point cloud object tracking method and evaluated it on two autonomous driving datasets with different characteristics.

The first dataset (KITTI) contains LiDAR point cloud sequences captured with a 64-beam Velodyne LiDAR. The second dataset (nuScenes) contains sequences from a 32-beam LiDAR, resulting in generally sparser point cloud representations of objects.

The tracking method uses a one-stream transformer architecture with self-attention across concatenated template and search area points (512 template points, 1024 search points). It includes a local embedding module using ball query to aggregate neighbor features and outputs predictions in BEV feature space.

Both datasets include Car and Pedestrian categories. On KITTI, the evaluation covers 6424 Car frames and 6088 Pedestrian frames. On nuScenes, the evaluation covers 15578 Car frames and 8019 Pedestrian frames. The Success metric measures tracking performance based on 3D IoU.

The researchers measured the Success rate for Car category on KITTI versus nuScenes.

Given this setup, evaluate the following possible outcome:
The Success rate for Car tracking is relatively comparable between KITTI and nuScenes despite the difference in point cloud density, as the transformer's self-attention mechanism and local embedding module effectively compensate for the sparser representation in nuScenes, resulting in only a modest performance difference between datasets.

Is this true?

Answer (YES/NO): NO